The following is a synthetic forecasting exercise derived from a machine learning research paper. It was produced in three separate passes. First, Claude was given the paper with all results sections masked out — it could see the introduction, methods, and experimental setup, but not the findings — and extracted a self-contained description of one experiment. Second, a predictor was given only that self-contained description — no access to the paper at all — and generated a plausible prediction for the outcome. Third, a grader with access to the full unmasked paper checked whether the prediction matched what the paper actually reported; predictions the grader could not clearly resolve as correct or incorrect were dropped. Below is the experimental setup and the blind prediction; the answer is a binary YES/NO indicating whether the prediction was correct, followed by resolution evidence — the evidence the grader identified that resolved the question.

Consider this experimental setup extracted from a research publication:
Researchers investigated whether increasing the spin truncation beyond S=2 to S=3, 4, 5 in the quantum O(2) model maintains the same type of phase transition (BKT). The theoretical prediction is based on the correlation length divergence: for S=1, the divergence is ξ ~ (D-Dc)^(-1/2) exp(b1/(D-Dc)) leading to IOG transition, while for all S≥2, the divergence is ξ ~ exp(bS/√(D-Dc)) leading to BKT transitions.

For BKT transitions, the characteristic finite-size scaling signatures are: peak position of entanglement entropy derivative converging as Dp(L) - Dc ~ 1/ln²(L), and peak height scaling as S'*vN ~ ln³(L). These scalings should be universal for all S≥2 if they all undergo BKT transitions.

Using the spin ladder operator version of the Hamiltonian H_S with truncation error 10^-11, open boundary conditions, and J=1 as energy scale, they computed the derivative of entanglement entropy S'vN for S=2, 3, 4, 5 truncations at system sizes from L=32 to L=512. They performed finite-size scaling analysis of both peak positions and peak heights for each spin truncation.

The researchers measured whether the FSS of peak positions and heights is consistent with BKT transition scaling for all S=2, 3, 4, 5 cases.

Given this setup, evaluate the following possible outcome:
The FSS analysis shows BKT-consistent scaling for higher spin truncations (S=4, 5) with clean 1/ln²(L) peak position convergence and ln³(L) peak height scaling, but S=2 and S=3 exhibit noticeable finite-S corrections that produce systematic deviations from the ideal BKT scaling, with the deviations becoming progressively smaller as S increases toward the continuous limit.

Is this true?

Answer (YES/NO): NO